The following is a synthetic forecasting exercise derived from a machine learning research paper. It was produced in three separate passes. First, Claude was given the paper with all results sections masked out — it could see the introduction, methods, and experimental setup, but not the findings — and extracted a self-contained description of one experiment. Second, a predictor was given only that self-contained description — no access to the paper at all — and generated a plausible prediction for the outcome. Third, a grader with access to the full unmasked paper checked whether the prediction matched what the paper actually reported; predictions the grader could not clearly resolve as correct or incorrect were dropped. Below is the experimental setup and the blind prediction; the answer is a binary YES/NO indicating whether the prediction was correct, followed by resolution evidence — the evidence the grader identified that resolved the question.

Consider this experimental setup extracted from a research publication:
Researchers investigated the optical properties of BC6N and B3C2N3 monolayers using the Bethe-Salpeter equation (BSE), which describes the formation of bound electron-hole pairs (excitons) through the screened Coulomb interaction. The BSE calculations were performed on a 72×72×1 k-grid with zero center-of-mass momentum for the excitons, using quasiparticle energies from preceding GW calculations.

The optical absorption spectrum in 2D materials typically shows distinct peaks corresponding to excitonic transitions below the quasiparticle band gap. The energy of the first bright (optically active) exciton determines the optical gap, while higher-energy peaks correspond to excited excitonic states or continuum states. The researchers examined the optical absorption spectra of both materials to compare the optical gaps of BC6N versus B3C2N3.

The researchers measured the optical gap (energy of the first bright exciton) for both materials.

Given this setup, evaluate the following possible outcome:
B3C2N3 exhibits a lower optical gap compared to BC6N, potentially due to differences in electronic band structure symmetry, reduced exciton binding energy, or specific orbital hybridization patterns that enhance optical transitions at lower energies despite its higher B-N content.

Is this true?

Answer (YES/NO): NO